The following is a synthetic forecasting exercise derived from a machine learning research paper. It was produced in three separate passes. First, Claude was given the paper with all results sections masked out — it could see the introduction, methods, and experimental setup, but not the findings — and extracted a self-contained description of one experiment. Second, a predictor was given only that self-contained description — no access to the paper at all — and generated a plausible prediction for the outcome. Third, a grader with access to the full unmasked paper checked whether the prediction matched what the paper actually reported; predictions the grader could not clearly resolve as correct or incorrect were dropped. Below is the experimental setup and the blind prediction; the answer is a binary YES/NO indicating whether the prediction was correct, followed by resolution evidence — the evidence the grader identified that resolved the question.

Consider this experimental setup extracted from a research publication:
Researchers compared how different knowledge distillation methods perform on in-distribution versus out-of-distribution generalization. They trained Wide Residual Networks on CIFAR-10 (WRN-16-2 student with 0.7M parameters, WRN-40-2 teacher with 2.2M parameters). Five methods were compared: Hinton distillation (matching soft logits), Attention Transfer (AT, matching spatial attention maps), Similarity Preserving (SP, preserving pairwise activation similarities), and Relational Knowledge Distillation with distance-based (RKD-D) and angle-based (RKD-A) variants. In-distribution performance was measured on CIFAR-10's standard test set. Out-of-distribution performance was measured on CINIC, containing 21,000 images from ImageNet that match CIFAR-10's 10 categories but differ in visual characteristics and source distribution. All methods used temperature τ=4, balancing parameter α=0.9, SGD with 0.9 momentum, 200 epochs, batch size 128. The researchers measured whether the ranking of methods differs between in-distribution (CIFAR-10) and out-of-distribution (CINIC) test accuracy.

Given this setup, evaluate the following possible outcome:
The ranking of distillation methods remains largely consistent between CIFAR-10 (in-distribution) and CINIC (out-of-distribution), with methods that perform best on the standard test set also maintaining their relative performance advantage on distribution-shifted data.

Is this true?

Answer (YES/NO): YES